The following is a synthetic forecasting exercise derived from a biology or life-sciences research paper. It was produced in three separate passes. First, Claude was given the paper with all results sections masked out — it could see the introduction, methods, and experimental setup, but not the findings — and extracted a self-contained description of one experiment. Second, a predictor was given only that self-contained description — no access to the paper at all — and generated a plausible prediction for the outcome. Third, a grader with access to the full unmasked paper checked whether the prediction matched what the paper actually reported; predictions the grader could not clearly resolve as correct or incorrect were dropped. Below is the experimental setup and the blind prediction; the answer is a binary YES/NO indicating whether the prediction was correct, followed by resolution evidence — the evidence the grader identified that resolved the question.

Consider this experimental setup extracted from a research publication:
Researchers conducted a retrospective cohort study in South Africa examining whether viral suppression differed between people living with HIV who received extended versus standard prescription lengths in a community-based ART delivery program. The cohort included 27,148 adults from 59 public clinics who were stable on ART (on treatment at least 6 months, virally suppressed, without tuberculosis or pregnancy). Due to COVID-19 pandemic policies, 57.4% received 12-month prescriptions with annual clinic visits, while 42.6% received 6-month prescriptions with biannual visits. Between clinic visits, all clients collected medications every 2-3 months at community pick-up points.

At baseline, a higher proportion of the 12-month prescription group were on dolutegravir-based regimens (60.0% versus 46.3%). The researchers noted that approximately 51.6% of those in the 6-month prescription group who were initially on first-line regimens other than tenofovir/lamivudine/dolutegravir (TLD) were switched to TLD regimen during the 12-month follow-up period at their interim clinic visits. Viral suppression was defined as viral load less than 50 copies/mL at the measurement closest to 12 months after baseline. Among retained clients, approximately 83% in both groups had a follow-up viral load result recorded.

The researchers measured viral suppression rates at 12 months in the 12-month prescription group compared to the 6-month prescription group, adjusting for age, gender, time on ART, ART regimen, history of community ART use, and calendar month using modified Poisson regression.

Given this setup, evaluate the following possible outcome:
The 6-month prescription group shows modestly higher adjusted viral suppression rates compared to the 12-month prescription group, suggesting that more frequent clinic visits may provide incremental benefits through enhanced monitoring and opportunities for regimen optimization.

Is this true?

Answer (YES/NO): NO